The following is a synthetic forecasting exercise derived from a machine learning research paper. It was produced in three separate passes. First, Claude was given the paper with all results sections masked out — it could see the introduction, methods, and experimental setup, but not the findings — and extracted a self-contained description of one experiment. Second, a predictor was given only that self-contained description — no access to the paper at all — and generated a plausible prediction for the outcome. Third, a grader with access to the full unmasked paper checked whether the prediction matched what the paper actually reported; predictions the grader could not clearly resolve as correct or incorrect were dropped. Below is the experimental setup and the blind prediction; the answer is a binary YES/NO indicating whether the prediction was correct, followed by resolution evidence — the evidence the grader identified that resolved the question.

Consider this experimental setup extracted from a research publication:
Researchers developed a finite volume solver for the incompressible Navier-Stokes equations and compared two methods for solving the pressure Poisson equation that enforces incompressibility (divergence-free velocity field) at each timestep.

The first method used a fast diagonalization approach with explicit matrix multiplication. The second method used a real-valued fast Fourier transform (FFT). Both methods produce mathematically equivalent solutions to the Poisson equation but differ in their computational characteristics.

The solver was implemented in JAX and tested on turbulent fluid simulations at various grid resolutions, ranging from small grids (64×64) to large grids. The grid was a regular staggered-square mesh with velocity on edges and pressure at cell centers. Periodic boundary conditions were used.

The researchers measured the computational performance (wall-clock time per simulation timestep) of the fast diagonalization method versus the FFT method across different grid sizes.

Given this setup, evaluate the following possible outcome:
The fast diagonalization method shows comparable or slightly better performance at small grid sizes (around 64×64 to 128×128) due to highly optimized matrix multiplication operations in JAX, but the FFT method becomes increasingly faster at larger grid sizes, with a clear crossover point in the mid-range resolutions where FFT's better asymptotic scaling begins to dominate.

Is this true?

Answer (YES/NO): YES